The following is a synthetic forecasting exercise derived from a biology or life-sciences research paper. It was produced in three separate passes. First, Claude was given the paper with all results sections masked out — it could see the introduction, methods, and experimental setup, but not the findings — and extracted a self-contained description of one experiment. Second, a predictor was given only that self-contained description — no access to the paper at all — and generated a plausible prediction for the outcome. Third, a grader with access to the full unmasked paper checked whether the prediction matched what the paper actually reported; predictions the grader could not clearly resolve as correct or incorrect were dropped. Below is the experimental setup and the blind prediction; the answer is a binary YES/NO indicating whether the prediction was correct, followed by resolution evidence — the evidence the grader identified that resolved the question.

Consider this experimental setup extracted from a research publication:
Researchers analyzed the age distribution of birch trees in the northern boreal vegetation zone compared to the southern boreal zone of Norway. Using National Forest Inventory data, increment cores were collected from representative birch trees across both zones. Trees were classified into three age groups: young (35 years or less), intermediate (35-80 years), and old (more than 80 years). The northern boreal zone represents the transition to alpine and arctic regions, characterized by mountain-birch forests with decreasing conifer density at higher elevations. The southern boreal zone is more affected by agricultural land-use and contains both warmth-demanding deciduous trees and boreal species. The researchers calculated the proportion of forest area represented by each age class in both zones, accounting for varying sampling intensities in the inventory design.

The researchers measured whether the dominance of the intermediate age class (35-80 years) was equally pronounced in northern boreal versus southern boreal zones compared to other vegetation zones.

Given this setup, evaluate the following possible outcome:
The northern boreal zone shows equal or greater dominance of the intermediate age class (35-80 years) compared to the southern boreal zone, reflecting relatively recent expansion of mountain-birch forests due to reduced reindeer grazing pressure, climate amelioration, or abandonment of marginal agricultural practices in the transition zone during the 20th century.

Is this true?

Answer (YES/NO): NO